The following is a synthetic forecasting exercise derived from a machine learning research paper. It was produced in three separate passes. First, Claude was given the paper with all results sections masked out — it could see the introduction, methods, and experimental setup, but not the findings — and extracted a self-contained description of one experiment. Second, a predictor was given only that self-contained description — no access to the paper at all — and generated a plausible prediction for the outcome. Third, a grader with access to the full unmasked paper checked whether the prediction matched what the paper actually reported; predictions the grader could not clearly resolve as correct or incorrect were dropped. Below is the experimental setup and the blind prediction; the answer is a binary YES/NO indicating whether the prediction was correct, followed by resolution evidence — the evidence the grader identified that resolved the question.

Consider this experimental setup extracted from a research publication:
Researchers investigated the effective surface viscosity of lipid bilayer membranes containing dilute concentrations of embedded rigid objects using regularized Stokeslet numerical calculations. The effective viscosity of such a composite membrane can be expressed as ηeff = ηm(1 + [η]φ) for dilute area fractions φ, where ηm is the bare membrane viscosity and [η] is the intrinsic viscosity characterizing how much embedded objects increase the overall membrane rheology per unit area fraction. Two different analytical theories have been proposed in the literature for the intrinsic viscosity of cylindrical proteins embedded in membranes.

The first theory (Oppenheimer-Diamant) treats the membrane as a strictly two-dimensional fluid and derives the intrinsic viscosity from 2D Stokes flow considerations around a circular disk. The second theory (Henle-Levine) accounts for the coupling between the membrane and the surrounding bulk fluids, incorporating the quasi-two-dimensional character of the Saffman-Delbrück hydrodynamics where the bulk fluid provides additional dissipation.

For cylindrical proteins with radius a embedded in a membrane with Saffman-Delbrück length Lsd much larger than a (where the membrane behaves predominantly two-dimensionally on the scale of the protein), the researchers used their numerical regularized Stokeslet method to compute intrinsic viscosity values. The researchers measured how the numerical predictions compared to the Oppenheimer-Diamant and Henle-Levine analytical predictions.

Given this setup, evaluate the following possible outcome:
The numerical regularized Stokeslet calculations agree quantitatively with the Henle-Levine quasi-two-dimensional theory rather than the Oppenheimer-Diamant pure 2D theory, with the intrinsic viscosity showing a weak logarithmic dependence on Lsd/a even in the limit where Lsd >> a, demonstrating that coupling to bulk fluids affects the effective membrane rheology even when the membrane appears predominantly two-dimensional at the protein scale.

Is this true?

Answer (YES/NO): NO